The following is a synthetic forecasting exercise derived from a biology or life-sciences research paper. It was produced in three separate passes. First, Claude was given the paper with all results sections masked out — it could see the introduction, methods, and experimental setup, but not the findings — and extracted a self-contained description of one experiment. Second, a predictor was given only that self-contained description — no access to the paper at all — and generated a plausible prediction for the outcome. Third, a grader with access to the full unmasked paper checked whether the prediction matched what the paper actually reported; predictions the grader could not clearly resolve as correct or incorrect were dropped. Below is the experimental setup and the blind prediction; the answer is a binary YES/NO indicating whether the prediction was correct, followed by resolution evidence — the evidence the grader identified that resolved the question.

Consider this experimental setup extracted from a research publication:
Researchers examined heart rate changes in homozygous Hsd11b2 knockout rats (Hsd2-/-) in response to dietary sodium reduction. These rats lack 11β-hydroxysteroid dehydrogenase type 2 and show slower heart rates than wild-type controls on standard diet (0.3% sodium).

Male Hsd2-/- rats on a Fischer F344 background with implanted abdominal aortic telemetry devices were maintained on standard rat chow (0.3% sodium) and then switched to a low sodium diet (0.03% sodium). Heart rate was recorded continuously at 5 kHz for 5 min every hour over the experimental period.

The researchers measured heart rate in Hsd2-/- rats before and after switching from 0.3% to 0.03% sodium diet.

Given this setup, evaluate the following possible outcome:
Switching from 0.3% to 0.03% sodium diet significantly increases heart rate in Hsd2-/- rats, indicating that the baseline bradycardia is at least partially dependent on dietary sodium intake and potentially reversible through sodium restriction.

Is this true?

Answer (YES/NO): YES